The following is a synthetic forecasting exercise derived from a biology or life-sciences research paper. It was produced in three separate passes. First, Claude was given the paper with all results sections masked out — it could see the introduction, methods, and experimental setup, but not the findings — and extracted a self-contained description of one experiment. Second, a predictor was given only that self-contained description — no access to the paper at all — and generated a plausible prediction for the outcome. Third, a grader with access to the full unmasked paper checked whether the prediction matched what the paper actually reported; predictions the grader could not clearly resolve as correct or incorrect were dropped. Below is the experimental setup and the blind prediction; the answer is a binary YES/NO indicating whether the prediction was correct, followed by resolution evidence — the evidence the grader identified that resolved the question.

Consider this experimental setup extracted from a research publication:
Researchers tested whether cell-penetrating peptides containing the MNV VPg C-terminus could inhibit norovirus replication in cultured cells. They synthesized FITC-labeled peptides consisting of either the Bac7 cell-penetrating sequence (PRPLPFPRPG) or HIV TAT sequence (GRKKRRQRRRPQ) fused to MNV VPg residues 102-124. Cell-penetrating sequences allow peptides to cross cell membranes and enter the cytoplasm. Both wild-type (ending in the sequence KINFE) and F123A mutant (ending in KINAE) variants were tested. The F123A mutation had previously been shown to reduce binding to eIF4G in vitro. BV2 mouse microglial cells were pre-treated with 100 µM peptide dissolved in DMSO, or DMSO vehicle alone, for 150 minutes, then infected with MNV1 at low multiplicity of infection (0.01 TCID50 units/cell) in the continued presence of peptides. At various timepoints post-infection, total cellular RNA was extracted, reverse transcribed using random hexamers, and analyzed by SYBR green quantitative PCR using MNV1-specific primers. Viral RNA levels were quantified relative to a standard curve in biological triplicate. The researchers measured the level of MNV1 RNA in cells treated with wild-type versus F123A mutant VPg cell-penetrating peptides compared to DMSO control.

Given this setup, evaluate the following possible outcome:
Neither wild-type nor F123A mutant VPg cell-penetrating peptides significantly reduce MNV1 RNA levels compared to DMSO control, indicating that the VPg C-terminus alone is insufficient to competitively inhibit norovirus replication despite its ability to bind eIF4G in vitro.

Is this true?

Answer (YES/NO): YES